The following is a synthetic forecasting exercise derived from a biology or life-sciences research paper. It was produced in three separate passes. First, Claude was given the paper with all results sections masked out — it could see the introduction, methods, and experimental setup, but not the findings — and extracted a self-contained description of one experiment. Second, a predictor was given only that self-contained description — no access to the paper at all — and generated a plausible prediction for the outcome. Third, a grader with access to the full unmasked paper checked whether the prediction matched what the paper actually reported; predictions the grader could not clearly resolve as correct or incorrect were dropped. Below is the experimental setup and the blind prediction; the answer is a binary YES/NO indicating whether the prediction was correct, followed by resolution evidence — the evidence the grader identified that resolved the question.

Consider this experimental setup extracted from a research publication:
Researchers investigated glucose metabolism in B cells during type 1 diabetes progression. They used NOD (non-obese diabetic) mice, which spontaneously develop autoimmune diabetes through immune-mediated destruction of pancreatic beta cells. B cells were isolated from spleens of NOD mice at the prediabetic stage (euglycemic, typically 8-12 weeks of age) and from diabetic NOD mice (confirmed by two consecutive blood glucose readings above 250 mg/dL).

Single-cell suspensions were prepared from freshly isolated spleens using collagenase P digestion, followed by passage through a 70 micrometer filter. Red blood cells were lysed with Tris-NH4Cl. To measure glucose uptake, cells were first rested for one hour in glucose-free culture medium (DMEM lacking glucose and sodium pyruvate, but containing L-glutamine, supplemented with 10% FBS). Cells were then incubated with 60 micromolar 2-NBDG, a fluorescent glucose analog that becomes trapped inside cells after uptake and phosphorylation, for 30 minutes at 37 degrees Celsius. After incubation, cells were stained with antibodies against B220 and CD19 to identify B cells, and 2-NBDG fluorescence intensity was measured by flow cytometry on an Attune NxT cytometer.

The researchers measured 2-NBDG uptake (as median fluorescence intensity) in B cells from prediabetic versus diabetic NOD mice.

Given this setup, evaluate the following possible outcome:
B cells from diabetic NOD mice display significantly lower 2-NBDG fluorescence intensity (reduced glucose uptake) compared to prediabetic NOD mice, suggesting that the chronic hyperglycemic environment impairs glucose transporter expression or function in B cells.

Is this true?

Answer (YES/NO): YES